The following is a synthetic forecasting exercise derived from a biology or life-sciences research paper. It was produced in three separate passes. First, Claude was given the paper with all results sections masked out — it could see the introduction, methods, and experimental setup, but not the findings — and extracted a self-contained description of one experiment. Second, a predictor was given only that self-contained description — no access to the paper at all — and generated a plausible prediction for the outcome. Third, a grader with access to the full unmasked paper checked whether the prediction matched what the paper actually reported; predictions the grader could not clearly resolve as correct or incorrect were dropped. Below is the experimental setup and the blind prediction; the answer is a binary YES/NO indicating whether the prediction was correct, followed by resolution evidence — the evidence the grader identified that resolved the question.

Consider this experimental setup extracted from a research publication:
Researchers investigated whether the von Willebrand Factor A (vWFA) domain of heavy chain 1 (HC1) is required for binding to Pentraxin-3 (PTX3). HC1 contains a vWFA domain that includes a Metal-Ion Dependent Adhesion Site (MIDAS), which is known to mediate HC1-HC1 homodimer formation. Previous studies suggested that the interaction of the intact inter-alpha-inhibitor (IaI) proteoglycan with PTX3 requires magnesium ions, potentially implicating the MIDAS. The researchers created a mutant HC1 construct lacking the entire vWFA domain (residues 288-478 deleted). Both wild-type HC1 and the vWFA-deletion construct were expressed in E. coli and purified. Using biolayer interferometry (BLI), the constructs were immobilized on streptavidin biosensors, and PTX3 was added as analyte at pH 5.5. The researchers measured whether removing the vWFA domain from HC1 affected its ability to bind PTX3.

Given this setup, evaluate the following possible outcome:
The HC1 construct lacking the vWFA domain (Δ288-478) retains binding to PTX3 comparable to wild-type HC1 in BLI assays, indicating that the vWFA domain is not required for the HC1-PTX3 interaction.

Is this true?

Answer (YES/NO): YES